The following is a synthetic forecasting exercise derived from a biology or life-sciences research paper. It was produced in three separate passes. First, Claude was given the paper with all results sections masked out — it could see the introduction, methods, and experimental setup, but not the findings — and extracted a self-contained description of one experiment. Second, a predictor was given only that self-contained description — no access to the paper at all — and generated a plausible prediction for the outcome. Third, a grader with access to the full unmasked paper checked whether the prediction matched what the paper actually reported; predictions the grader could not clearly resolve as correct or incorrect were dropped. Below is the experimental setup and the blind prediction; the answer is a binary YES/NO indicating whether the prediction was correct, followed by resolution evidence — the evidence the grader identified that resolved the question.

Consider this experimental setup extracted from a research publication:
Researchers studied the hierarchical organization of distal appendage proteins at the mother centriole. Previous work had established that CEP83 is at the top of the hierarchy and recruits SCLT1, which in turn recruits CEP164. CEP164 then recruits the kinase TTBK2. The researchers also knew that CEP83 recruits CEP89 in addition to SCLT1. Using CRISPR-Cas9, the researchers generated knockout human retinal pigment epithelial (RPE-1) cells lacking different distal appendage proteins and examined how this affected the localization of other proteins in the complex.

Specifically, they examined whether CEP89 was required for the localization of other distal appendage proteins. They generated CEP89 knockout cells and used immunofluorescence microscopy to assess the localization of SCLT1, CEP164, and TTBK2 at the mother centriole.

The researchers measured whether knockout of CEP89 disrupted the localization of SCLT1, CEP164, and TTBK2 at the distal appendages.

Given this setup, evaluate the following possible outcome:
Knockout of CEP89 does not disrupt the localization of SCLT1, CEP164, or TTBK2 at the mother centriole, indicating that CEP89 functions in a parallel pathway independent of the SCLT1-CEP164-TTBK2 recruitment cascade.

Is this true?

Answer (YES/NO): YES